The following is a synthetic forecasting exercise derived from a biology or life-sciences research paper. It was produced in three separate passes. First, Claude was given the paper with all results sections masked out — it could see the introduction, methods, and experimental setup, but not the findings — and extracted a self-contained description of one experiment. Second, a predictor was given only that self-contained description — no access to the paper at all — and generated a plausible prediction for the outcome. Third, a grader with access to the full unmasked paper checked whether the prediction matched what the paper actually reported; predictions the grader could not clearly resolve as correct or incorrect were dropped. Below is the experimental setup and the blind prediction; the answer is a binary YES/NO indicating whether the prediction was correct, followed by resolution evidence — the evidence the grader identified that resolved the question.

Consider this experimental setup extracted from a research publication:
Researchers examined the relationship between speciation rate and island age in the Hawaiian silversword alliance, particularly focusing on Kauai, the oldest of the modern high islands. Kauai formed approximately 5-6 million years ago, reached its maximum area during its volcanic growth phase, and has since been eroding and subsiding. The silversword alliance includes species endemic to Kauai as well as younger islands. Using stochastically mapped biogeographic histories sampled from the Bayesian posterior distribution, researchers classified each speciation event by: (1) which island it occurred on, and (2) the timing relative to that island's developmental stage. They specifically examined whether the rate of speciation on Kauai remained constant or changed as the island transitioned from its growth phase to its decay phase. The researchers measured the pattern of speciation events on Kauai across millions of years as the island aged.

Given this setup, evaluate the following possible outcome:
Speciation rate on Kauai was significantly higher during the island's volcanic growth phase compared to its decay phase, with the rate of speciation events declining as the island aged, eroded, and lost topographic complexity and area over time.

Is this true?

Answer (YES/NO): NO